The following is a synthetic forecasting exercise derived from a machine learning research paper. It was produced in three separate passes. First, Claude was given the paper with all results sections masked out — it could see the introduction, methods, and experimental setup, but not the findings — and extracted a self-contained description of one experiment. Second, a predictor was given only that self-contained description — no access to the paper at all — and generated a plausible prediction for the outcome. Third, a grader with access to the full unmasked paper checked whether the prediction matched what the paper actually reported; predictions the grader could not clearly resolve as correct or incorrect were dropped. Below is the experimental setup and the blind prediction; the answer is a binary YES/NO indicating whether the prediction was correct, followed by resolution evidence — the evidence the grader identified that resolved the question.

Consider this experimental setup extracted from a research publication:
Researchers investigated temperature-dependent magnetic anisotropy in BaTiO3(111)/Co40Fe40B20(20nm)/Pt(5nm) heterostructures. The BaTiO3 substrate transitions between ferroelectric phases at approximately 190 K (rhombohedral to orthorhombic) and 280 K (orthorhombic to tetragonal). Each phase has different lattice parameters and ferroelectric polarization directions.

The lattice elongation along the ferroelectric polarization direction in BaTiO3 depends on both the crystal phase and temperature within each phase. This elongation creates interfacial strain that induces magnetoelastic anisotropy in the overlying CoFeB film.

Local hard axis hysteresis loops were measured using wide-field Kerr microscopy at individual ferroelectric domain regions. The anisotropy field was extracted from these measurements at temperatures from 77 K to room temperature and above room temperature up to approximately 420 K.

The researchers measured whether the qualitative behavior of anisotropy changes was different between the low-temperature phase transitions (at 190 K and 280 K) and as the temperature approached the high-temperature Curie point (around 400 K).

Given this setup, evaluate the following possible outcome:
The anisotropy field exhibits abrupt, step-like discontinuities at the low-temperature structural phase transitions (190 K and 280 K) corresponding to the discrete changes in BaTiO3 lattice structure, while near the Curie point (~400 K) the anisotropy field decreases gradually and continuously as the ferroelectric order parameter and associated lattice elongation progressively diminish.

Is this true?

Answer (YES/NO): NO